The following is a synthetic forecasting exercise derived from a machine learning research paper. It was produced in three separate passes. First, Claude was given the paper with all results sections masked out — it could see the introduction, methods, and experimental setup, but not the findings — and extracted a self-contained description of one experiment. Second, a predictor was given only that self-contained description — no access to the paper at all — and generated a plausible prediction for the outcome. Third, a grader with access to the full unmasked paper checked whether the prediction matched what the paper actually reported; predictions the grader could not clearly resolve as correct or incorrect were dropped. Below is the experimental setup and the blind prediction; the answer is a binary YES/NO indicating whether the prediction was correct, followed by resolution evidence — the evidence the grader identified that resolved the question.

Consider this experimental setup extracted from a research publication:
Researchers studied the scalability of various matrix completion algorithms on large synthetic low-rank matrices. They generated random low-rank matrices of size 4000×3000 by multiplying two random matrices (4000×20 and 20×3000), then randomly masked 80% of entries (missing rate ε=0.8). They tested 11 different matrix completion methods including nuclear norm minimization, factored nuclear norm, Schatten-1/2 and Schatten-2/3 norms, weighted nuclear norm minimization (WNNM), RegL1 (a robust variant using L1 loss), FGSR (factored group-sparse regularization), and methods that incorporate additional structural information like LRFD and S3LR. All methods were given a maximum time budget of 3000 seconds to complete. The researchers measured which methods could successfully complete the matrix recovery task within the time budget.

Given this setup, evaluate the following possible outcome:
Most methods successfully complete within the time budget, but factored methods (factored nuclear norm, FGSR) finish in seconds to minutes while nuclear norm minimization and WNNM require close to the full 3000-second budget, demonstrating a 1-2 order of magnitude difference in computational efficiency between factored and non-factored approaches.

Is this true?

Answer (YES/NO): NO